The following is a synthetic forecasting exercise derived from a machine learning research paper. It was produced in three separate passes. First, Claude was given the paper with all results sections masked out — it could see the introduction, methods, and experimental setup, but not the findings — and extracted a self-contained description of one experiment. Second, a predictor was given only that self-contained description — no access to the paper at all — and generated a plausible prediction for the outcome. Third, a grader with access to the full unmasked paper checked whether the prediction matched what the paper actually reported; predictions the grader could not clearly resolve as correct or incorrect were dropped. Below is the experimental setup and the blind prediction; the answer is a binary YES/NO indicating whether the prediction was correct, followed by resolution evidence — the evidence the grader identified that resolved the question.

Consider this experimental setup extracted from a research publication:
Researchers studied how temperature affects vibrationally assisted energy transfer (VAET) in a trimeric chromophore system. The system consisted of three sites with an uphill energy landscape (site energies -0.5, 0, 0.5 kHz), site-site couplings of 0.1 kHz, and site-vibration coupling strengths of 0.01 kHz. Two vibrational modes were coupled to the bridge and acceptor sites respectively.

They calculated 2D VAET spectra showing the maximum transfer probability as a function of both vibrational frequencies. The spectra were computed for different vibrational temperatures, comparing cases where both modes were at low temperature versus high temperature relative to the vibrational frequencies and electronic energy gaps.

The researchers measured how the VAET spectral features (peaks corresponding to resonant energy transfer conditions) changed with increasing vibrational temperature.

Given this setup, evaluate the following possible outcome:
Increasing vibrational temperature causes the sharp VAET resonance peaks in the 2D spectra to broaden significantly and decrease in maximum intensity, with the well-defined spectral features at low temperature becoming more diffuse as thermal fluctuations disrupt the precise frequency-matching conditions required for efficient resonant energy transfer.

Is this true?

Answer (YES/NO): NO